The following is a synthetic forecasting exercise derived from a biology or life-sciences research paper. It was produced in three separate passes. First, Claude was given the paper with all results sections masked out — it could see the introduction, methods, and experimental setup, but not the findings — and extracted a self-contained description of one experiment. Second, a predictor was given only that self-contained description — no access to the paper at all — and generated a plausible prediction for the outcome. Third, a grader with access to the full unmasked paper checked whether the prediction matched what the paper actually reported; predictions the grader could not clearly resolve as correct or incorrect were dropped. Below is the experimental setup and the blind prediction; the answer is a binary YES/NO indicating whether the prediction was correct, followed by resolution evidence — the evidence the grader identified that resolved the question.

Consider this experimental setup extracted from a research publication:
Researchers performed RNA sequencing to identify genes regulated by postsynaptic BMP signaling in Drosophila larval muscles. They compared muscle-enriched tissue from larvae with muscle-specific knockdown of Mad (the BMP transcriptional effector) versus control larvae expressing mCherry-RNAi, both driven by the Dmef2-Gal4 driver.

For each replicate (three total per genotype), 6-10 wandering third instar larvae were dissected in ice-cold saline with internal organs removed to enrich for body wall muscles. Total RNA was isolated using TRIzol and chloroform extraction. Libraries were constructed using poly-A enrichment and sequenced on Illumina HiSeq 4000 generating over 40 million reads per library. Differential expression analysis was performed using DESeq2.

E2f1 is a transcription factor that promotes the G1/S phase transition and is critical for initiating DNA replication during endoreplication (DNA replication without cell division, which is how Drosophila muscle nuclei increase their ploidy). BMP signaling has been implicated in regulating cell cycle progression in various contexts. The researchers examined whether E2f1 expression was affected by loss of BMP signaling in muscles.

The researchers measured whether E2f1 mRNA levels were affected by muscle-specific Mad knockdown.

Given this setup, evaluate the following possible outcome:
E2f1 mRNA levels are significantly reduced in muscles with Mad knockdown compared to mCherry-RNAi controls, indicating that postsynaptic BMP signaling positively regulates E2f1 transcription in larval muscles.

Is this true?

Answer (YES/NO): YES